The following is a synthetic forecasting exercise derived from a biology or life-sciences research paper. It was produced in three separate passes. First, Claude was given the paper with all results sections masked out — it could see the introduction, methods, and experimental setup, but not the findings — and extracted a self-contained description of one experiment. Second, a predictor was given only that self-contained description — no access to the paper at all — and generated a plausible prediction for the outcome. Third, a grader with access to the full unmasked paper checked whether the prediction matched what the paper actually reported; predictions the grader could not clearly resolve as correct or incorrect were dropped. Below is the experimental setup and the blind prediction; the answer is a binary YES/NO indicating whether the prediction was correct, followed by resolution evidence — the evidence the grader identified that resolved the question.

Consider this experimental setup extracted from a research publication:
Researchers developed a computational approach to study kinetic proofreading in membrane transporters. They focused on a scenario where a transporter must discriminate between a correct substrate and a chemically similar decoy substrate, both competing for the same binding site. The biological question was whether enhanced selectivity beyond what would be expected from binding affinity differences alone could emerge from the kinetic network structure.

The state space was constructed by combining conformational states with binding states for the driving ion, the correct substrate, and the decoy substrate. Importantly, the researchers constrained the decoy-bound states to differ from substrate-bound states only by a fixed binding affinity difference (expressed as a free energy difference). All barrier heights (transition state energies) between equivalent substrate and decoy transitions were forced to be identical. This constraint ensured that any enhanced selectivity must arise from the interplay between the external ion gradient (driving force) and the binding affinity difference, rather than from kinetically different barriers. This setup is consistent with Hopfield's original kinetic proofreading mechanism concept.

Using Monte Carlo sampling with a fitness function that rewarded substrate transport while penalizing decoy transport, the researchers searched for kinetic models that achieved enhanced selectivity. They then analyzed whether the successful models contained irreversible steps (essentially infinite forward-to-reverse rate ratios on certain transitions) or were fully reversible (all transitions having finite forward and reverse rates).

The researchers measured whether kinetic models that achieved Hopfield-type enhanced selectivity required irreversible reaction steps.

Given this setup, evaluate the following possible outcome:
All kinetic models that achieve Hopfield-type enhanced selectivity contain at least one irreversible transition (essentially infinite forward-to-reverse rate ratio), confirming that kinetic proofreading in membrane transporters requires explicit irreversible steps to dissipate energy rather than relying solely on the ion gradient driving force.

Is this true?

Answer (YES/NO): NO